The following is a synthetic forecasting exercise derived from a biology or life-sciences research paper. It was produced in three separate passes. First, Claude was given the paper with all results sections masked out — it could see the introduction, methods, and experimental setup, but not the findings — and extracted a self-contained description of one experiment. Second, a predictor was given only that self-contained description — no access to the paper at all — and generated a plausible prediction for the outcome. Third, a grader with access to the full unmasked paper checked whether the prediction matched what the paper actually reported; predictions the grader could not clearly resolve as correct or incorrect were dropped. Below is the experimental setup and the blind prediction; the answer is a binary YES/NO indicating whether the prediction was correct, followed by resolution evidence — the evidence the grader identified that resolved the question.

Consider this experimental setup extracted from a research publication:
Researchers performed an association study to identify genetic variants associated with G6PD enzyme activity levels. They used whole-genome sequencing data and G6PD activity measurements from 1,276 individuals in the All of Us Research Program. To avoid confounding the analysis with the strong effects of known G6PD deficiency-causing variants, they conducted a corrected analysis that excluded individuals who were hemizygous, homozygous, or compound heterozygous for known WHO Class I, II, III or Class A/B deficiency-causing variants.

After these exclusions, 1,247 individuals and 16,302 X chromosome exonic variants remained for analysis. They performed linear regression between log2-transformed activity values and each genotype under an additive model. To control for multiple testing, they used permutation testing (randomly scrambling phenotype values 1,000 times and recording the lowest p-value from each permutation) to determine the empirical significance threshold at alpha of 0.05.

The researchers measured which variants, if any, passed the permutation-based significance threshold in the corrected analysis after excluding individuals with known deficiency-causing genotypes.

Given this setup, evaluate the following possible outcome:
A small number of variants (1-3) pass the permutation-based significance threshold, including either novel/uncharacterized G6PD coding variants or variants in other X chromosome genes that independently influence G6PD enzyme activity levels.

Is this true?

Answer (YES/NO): NO